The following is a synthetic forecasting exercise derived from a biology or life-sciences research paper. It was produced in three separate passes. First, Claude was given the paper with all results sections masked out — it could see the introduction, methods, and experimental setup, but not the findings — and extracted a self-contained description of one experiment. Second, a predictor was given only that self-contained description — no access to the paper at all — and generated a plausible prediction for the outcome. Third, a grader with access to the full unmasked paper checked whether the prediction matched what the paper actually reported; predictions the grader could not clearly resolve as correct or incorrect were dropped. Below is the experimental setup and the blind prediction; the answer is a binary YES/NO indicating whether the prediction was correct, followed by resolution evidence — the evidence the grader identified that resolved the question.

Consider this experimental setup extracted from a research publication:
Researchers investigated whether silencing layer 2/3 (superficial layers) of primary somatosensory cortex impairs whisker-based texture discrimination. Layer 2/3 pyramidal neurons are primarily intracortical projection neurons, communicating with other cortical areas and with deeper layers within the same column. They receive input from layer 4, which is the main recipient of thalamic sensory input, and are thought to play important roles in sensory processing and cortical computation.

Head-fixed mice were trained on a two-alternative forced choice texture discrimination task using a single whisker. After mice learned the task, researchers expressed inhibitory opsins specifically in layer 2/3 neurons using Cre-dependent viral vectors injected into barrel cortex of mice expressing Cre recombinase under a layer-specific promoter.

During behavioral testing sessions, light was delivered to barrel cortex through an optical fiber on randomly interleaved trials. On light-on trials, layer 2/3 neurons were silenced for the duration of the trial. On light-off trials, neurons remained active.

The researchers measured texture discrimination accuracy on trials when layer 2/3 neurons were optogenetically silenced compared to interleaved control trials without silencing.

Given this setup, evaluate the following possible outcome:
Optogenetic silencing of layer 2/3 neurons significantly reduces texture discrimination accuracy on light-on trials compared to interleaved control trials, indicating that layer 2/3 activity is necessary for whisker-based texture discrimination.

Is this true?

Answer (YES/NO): NO